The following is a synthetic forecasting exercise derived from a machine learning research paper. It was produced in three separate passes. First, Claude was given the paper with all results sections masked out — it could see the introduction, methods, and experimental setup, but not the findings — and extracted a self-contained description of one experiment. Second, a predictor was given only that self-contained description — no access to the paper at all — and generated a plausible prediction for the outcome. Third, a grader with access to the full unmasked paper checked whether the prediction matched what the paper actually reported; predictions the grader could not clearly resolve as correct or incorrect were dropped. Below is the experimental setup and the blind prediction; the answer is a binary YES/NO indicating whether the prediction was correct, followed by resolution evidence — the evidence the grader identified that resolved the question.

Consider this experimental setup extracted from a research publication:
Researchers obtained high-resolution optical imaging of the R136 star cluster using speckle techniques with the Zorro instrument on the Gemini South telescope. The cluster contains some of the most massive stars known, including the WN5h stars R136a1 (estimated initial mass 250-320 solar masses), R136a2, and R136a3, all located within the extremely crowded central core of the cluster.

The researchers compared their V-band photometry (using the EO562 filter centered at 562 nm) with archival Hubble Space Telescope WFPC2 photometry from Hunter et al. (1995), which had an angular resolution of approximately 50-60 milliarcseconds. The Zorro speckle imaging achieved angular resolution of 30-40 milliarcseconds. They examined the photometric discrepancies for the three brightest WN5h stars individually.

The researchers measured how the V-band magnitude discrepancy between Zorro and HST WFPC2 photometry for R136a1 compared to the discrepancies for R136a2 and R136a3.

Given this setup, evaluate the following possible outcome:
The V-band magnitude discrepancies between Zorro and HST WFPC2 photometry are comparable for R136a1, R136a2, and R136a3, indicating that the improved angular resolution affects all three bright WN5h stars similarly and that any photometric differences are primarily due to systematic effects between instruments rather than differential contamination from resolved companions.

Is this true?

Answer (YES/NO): NO